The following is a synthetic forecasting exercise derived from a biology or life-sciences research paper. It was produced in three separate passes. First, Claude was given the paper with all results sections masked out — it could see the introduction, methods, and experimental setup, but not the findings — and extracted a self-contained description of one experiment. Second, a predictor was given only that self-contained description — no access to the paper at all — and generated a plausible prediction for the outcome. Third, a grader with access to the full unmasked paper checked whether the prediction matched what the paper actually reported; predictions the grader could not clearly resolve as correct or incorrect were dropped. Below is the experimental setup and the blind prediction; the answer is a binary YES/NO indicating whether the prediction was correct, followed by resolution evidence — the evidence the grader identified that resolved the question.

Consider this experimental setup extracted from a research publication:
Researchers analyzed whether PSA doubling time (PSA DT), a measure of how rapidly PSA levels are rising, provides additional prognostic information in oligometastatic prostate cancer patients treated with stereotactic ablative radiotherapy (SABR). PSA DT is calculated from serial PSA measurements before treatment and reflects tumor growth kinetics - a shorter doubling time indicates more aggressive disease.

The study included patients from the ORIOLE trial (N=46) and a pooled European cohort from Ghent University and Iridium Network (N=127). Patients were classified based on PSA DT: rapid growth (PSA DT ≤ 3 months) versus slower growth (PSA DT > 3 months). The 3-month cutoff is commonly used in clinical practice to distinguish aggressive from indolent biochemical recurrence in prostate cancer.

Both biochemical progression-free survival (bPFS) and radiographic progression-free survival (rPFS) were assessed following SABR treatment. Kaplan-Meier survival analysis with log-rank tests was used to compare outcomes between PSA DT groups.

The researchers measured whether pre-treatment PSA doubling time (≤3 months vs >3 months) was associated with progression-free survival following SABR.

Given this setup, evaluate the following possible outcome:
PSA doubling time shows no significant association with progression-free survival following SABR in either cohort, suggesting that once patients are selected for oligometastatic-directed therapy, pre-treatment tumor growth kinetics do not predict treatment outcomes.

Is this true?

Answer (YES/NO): NO